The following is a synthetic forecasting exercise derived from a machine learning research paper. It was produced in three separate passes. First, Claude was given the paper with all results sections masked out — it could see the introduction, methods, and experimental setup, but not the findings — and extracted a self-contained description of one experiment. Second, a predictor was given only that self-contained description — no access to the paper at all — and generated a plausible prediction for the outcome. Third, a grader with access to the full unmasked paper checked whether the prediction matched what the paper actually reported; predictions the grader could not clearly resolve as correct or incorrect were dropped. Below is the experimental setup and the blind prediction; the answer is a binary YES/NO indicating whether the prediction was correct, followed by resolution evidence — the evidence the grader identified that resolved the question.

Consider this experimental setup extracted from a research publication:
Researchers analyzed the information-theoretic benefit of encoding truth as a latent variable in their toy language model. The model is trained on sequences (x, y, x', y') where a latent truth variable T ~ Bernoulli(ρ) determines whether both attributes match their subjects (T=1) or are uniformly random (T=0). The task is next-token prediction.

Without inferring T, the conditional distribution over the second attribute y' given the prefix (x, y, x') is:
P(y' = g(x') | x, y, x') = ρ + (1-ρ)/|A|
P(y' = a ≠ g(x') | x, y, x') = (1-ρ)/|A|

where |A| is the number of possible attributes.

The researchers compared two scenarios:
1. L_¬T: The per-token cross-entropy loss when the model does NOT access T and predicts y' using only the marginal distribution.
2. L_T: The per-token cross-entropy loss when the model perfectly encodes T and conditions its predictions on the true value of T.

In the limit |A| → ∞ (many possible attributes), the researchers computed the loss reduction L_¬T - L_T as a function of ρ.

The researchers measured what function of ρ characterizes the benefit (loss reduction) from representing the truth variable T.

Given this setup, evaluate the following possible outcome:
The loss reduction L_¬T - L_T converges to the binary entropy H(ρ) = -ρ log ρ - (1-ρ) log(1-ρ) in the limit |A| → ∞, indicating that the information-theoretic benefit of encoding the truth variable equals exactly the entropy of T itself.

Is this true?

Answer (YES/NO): YES